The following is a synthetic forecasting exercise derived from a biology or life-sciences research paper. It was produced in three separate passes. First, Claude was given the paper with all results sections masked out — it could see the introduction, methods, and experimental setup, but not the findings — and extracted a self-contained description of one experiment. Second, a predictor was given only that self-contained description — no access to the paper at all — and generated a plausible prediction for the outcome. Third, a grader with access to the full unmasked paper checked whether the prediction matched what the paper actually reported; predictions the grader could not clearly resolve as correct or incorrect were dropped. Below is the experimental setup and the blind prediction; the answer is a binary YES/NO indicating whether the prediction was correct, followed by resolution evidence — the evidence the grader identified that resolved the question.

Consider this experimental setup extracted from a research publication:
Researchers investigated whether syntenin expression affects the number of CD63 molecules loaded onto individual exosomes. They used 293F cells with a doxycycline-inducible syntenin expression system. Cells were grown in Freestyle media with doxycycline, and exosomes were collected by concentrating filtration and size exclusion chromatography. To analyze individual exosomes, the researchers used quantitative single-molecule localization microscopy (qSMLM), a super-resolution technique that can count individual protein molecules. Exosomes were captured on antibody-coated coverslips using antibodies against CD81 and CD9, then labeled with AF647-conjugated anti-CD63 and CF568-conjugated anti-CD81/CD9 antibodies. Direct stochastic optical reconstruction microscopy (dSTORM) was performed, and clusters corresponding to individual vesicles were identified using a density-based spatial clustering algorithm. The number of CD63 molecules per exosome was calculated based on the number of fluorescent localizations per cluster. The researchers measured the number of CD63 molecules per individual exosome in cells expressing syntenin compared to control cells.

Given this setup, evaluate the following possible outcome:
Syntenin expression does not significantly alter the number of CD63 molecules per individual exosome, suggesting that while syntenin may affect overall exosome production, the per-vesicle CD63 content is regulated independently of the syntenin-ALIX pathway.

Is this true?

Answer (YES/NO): NO